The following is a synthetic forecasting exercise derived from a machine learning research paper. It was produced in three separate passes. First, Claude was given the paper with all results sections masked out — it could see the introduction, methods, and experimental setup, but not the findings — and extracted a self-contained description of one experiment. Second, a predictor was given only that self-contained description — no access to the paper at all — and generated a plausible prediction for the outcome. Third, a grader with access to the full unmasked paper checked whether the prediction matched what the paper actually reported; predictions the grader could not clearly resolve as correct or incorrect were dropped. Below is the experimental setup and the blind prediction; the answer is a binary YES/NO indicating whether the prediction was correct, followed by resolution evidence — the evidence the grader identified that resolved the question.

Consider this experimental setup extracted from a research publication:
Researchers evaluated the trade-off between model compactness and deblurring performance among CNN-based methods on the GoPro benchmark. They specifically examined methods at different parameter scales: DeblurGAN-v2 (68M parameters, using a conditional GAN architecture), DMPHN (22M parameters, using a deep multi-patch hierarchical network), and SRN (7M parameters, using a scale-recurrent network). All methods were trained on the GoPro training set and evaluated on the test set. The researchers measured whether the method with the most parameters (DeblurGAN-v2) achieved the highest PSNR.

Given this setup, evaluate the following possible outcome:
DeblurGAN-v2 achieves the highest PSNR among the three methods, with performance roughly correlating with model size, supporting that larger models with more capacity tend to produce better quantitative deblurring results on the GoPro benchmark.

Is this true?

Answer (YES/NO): NO